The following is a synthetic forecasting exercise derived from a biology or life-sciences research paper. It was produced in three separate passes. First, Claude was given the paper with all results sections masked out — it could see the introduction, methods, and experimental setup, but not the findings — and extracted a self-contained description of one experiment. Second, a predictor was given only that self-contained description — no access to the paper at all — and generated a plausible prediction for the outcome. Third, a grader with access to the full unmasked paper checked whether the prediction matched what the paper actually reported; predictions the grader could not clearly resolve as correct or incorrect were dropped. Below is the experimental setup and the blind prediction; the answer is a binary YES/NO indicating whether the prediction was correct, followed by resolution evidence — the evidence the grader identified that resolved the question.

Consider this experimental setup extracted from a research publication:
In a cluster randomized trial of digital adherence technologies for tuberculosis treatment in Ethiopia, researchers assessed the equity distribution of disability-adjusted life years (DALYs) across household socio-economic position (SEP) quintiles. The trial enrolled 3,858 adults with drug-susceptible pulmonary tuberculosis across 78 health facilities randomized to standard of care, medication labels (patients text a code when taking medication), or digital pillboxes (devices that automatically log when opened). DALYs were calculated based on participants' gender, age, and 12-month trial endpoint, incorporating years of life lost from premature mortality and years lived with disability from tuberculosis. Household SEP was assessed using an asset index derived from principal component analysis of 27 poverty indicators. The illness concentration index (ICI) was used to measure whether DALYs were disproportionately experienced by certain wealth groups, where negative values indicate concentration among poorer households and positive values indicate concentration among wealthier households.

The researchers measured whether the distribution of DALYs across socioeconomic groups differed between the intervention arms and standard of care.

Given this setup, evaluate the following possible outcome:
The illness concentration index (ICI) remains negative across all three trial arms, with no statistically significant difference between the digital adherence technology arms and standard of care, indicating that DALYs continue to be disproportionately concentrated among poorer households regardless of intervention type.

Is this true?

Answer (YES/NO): YES